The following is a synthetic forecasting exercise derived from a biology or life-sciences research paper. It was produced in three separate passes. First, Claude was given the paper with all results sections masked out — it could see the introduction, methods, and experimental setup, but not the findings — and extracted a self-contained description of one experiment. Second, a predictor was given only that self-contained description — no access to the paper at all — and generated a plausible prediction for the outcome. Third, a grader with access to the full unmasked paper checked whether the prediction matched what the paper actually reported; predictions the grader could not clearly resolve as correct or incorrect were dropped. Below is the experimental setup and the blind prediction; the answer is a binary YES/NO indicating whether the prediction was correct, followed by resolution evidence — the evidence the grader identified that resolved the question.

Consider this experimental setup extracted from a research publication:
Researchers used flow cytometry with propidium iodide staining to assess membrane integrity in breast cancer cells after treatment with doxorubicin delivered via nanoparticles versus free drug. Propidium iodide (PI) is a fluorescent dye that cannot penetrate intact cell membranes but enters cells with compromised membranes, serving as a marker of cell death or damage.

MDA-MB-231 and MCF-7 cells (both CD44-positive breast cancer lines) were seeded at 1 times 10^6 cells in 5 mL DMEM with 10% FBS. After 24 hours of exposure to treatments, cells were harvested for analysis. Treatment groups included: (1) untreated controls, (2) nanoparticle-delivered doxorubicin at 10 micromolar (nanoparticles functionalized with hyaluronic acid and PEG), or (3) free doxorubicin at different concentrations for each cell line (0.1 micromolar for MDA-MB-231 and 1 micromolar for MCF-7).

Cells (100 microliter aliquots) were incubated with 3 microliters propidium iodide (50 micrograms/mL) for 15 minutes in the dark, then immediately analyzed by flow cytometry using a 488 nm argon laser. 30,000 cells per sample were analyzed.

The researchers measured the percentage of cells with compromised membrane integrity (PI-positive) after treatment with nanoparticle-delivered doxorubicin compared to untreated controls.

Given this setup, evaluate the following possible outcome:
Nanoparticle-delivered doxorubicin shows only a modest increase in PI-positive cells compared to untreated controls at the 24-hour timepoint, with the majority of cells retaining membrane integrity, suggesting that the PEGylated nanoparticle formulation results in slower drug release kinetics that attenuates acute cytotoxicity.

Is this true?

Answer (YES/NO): NO